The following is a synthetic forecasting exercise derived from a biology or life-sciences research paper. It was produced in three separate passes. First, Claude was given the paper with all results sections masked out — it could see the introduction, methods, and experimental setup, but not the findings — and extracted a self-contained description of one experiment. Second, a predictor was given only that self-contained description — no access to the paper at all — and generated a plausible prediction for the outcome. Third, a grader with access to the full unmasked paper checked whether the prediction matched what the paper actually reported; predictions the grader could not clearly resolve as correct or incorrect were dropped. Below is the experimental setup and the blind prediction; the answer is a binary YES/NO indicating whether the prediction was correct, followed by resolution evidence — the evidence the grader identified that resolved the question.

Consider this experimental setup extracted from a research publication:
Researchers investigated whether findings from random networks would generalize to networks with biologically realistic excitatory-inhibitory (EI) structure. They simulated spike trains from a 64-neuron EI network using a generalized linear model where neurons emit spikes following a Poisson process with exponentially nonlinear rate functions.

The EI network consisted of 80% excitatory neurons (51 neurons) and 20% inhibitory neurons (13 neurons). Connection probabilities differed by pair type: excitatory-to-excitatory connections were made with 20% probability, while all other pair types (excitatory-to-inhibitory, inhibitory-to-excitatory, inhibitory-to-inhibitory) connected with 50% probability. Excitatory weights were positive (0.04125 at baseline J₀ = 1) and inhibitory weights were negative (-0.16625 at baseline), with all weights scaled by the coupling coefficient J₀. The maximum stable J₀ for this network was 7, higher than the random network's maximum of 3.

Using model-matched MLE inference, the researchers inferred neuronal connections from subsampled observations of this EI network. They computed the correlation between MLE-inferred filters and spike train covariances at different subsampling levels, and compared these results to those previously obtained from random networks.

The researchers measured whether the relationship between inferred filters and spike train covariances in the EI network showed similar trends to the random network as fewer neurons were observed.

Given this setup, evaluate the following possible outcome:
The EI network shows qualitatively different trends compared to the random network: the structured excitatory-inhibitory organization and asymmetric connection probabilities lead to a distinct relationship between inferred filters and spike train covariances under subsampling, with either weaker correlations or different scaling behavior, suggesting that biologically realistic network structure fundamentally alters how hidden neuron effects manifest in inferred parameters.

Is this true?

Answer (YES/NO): NO